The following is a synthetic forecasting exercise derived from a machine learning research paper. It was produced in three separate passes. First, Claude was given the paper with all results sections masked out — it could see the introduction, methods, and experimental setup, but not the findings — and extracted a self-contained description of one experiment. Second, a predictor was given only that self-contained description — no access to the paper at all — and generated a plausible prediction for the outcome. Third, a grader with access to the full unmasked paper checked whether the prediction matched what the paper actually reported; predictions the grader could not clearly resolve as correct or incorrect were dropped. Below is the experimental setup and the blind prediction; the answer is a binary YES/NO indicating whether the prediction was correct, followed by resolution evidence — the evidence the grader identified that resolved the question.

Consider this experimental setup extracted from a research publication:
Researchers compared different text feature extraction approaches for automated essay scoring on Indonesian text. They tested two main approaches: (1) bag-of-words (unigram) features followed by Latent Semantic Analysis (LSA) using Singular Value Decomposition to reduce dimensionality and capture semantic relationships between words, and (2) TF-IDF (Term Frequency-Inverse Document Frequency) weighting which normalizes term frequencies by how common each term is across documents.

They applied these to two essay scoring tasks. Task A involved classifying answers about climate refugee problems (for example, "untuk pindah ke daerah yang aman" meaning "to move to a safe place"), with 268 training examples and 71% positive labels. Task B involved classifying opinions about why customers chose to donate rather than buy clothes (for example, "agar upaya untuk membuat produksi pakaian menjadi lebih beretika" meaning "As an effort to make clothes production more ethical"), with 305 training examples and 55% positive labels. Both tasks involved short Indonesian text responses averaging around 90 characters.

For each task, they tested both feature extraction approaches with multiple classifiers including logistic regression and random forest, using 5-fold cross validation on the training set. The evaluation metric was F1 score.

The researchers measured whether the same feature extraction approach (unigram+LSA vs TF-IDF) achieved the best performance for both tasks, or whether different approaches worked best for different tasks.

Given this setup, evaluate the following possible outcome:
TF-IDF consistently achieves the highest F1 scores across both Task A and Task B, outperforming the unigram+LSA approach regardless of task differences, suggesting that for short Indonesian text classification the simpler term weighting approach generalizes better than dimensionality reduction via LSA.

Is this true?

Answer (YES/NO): YES